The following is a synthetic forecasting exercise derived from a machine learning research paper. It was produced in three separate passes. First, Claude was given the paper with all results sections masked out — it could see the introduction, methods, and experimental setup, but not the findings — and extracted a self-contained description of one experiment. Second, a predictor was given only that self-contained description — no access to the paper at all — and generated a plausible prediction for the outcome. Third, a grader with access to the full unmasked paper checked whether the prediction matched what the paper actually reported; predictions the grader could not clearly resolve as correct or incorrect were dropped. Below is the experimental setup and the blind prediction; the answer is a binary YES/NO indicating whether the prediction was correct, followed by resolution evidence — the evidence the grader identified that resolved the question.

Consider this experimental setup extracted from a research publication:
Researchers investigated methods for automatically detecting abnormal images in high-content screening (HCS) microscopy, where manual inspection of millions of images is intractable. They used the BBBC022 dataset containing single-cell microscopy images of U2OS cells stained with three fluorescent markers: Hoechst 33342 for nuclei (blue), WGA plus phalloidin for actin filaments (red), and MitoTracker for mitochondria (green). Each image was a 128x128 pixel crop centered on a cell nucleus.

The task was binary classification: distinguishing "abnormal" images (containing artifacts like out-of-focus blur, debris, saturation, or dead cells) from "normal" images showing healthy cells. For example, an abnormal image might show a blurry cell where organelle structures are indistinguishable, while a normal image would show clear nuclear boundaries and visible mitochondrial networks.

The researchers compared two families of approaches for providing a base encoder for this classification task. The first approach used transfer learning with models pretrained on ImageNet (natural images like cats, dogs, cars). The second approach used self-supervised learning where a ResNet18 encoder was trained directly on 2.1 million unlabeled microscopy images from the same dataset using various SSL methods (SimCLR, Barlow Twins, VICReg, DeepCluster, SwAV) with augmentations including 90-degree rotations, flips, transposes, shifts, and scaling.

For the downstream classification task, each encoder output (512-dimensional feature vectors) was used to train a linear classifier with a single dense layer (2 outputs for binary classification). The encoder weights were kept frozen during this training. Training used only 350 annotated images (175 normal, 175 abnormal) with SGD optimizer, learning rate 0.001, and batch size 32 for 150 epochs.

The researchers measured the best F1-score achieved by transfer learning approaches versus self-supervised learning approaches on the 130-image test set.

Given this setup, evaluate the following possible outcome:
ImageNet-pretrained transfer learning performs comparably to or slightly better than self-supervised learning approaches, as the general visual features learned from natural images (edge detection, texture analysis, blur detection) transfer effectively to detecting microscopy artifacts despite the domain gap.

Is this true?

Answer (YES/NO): NO